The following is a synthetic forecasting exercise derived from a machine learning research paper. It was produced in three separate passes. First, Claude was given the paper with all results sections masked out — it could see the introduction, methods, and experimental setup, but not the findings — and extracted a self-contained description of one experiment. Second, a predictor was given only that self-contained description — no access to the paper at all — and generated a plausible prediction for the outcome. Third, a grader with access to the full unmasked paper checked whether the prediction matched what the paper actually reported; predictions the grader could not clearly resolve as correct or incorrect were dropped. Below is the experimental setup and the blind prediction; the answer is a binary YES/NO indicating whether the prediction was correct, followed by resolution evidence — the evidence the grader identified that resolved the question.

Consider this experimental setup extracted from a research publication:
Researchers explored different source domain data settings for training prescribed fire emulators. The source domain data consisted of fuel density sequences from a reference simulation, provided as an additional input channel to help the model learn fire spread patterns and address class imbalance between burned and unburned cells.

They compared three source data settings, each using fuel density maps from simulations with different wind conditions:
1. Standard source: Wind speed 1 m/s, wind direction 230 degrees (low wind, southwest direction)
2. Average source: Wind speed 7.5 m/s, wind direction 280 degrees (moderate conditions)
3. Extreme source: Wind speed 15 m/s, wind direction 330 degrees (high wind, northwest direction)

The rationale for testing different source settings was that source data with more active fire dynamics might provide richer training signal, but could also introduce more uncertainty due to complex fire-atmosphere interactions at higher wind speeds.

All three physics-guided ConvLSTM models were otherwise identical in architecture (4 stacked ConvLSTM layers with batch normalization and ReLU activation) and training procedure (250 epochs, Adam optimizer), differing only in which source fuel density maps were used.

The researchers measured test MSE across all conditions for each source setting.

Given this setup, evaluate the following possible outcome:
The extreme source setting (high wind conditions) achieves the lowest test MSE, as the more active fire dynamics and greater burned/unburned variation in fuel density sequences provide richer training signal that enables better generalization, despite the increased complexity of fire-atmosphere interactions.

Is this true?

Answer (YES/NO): NO